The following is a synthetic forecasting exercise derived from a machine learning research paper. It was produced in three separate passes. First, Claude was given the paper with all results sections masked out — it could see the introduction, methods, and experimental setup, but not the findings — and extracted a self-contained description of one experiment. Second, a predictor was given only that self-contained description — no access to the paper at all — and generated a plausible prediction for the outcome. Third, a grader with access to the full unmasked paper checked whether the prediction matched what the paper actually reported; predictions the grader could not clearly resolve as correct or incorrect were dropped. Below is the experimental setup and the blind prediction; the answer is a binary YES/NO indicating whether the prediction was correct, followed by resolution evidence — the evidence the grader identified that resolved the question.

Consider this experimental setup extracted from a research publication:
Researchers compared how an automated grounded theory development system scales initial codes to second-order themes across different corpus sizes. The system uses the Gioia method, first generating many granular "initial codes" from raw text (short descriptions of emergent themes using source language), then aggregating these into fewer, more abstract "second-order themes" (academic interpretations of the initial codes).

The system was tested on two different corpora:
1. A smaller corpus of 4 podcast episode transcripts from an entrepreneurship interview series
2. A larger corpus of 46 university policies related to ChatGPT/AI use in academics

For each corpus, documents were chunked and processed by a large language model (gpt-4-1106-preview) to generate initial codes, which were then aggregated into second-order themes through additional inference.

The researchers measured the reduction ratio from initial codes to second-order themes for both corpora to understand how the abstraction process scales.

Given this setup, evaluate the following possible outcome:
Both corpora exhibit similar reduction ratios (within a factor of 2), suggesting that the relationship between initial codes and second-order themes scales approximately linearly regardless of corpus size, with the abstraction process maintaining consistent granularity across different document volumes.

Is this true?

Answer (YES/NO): YES